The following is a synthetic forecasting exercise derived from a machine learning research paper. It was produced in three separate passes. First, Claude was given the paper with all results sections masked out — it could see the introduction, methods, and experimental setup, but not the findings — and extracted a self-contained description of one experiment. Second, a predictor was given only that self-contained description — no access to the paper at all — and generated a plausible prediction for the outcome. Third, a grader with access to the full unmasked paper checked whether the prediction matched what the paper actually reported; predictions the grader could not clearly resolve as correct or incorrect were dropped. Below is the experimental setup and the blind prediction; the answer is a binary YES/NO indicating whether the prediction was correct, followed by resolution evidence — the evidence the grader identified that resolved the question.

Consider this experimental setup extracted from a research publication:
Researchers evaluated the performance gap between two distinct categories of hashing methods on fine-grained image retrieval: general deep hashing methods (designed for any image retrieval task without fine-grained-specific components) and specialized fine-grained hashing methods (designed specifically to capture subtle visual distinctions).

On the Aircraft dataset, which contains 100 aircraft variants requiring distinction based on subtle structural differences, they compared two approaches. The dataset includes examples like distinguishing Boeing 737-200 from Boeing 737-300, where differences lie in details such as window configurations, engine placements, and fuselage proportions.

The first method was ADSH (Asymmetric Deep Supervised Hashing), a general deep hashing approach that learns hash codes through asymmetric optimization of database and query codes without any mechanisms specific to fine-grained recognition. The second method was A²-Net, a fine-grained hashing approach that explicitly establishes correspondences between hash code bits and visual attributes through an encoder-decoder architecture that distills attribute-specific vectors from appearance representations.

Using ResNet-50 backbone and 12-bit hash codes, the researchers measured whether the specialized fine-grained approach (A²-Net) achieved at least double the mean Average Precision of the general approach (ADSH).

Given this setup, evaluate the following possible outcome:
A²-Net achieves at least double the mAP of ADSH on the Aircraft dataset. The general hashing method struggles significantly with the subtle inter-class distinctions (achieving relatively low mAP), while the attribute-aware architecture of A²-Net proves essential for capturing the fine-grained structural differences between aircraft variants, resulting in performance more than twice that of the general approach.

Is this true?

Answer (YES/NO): YES